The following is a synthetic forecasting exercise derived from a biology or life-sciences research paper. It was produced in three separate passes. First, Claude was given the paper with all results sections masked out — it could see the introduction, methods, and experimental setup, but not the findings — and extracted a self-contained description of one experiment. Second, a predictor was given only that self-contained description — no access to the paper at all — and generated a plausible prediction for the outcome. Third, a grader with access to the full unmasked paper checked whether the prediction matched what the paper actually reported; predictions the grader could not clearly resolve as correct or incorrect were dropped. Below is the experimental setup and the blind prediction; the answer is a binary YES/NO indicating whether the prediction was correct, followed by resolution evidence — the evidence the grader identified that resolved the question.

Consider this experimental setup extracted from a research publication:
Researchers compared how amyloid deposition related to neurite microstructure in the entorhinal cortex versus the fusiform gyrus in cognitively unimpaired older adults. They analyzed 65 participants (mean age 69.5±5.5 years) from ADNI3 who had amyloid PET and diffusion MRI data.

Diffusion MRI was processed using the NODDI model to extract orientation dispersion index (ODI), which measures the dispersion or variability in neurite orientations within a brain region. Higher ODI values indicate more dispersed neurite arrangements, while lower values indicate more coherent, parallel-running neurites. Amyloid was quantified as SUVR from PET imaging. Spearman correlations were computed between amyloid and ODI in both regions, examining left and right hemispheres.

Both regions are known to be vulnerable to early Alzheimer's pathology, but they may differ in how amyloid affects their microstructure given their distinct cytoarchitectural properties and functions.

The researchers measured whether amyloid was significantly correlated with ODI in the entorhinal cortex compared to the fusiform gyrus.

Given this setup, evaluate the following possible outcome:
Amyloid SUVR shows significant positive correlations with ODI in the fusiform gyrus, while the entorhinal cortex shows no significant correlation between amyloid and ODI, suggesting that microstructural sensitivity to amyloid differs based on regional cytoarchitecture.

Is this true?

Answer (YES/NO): NO